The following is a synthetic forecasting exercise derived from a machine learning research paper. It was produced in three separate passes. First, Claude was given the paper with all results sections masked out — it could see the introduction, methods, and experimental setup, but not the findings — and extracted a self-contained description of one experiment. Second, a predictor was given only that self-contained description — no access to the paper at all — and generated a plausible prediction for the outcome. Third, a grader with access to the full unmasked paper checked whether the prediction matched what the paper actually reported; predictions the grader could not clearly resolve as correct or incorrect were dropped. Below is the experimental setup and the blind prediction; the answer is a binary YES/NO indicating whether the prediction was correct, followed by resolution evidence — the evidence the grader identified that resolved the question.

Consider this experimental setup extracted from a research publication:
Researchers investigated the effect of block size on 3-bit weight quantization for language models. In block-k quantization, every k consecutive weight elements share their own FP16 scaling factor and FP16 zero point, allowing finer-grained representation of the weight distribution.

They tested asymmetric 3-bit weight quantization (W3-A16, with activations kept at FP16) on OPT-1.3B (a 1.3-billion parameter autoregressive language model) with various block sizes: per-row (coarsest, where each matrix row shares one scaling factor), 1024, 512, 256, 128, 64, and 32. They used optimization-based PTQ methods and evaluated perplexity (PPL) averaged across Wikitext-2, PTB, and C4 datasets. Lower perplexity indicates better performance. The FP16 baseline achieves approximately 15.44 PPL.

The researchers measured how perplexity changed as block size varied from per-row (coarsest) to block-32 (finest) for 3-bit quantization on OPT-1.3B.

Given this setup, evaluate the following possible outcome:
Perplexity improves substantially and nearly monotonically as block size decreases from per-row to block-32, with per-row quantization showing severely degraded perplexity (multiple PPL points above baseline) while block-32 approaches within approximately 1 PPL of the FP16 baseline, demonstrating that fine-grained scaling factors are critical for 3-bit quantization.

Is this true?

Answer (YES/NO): NO